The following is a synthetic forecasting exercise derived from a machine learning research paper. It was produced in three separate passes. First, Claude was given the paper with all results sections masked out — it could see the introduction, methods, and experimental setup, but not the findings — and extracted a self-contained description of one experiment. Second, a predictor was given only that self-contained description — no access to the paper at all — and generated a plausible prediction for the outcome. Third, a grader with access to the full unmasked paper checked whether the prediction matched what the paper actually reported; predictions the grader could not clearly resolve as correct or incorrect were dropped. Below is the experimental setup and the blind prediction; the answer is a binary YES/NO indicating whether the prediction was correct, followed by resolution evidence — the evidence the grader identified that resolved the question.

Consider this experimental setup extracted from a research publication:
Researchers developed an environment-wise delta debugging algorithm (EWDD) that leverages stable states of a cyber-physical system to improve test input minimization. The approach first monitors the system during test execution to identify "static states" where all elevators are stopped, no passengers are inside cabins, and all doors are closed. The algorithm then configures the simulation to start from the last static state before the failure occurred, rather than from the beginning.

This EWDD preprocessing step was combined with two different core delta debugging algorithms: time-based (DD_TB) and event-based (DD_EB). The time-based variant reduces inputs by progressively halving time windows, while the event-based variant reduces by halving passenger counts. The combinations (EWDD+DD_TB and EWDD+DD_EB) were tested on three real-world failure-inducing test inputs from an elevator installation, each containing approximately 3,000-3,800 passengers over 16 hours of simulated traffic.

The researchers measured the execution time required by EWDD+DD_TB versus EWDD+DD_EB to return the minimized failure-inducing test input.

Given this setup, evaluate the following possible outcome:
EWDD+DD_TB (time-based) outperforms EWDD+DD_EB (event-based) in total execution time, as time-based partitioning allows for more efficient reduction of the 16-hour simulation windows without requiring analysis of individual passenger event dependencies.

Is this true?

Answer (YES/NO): YES